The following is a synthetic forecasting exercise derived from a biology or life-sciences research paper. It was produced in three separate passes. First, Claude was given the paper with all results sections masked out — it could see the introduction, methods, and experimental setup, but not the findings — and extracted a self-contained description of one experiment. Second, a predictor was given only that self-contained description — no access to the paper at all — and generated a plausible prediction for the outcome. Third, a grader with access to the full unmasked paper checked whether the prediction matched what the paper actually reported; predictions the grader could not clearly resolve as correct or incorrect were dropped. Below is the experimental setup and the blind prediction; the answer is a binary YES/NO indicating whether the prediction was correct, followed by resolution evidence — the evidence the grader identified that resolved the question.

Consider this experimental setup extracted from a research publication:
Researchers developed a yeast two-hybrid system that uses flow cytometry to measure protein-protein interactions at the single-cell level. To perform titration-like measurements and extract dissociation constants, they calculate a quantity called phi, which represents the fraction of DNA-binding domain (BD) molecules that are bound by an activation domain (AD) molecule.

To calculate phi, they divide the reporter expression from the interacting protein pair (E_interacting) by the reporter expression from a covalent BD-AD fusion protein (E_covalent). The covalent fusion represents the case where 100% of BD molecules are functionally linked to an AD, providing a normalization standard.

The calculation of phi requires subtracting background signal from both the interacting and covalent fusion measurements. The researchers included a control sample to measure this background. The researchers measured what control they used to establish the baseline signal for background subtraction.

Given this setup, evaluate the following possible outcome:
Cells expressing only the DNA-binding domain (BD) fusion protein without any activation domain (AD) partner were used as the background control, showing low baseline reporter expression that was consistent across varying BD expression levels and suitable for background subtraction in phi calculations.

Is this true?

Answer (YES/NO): NO